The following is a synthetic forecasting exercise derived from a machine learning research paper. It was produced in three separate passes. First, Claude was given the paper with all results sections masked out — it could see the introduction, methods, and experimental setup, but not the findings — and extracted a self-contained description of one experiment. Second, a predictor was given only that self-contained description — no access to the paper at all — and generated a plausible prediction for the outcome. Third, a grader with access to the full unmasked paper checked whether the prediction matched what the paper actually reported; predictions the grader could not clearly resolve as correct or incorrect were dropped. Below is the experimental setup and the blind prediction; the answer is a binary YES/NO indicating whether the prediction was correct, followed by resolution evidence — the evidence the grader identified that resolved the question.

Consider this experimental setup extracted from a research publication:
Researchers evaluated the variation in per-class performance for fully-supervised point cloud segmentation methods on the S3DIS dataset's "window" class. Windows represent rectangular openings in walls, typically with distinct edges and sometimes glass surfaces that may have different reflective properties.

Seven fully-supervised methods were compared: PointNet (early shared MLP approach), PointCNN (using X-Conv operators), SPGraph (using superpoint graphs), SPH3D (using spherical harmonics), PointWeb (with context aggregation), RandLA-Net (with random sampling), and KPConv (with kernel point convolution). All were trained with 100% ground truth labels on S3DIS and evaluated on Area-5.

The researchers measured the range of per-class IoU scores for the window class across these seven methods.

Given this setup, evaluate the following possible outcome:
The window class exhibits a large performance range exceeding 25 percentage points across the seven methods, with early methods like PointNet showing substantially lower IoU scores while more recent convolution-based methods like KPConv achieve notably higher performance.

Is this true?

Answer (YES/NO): NO